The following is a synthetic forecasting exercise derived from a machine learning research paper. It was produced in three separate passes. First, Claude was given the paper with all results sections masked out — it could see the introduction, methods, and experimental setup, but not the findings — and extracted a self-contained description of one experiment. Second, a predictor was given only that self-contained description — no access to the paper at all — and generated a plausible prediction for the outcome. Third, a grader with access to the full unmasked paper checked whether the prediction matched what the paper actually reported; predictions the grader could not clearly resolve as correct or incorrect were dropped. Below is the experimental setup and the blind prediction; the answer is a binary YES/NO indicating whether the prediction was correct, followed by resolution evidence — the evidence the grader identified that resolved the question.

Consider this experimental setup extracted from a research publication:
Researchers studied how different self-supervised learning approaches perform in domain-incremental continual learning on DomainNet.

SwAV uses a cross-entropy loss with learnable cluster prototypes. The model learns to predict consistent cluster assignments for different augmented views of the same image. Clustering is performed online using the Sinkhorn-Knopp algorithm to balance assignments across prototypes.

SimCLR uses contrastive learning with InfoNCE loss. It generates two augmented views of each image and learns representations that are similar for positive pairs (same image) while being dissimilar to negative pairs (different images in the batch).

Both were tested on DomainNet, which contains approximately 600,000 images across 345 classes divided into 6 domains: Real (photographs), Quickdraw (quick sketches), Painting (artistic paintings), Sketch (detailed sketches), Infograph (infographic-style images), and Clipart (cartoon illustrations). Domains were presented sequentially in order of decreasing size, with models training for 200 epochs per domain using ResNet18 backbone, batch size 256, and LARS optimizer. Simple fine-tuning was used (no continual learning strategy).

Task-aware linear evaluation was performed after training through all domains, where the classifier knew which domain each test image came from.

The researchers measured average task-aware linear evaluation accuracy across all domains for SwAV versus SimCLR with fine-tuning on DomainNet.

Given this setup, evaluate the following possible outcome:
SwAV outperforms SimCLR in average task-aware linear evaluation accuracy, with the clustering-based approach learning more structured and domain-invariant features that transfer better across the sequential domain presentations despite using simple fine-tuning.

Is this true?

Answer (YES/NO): YES